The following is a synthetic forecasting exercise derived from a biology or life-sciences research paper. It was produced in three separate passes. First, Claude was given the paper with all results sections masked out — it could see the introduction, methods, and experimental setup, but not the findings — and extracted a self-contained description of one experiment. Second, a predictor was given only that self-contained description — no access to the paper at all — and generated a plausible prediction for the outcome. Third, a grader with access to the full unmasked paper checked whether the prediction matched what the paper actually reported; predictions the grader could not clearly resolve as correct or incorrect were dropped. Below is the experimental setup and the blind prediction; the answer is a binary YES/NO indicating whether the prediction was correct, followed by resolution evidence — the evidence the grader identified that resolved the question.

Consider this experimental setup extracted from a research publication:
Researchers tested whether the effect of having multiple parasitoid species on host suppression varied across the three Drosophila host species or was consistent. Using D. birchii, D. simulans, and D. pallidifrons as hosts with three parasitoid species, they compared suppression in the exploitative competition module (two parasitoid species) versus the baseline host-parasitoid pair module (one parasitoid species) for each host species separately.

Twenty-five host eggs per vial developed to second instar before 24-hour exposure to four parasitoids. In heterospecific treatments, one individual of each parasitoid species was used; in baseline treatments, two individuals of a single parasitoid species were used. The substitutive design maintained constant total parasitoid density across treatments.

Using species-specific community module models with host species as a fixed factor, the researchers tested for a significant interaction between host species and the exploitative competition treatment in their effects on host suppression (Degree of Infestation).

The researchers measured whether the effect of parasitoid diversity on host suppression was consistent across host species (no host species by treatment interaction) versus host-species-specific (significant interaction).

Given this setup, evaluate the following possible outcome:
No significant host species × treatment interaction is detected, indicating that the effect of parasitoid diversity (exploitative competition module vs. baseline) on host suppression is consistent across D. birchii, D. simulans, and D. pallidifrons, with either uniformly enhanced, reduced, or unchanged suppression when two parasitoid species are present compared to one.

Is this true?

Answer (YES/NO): YES